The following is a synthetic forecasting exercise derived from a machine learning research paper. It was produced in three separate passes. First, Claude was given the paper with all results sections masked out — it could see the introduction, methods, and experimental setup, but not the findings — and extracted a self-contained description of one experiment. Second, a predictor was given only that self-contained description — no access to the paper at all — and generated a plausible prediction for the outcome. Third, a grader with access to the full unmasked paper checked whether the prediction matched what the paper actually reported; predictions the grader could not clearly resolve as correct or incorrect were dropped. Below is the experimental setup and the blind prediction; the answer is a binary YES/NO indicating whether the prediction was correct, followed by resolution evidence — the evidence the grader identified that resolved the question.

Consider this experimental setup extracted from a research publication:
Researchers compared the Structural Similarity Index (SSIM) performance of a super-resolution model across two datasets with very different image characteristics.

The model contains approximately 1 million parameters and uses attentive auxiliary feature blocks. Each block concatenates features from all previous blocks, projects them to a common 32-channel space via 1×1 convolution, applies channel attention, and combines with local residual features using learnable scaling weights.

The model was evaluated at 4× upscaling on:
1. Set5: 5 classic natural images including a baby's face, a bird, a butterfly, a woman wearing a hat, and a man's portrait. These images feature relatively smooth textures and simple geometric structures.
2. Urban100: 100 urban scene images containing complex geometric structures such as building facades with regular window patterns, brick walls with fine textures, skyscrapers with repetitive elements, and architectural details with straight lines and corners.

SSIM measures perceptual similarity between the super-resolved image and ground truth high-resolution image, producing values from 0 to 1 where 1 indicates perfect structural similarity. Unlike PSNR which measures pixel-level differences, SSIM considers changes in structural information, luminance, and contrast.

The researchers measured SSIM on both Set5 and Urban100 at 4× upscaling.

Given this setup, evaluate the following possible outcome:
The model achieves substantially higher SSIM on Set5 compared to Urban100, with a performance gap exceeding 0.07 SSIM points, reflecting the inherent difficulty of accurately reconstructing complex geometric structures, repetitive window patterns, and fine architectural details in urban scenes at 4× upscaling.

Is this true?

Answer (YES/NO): YES